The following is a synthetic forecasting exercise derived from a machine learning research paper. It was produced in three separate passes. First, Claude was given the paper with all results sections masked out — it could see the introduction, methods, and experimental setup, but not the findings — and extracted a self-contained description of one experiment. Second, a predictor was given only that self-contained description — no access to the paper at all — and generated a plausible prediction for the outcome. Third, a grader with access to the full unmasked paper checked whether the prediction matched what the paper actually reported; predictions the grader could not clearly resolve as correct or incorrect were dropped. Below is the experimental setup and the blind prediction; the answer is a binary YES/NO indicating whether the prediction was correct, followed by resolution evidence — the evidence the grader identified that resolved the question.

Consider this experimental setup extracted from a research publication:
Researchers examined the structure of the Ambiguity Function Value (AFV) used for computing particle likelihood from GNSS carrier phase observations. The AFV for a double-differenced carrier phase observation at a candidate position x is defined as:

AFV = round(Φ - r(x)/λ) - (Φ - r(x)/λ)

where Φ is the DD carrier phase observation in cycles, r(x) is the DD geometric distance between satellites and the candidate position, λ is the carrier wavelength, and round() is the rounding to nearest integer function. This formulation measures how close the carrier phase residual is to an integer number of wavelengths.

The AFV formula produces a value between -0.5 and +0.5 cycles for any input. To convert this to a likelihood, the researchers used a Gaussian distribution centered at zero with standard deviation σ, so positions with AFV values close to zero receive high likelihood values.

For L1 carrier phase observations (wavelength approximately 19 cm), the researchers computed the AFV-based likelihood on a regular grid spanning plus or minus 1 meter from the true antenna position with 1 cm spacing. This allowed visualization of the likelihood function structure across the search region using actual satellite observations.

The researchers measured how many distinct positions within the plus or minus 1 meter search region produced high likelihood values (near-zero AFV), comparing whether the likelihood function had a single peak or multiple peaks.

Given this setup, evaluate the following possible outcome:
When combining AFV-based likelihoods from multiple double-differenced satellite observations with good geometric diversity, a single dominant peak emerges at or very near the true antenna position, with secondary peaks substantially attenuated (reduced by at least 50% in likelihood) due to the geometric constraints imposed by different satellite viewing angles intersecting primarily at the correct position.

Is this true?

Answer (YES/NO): NO